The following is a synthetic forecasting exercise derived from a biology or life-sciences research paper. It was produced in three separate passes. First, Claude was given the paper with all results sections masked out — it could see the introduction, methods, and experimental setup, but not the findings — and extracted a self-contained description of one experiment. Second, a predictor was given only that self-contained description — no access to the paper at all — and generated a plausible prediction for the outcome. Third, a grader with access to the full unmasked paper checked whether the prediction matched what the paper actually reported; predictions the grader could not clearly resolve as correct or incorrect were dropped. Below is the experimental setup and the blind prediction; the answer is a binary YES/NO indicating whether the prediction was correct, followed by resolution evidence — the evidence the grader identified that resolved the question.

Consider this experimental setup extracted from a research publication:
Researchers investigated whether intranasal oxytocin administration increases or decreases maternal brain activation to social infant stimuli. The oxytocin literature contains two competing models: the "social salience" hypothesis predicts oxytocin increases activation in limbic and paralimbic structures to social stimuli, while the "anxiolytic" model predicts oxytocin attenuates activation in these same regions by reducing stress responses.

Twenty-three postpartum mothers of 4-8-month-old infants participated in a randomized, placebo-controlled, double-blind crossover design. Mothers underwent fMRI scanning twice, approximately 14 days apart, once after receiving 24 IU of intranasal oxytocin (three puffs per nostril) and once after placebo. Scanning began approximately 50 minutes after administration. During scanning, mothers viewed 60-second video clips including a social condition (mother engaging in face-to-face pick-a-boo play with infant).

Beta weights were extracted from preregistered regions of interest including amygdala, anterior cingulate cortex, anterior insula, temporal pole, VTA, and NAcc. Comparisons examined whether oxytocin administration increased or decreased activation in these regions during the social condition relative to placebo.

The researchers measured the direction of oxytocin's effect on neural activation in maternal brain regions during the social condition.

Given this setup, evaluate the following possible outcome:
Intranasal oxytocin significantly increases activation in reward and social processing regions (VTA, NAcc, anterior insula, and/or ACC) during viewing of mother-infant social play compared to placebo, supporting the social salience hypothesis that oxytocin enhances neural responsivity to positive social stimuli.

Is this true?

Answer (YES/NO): NO